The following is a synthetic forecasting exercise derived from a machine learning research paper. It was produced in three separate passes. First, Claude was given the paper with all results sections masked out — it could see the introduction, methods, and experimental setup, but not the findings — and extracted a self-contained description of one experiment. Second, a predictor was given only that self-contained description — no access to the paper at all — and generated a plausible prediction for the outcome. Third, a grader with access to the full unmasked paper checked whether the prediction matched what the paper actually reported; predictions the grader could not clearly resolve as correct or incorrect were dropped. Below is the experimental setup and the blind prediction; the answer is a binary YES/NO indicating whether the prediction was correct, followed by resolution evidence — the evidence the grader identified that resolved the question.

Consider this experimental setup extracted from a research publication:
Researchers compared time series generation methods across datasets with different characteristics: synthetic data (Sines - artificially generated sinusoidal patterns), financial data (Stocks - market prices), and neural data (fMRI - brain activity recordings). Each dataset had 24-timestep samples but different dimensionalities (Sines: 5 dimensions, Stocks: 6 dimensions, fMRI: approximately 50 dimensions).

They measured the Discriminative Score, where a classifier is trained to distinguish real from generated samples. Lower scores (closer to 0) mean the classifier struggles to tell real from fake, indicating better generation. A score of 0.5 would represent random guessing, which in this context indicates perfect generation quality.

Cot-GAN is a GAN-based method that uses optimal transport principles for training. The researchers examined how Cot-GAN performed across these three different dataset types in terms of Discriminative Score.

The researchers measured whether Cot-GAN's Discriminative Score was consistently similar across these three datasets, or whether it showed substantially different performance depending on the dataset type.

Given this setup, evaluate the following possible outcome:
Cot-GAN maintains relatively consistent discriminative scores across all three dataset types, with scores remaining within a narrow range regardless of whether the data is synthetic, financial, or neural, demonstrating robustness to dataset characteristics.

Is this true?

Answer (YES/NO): NO